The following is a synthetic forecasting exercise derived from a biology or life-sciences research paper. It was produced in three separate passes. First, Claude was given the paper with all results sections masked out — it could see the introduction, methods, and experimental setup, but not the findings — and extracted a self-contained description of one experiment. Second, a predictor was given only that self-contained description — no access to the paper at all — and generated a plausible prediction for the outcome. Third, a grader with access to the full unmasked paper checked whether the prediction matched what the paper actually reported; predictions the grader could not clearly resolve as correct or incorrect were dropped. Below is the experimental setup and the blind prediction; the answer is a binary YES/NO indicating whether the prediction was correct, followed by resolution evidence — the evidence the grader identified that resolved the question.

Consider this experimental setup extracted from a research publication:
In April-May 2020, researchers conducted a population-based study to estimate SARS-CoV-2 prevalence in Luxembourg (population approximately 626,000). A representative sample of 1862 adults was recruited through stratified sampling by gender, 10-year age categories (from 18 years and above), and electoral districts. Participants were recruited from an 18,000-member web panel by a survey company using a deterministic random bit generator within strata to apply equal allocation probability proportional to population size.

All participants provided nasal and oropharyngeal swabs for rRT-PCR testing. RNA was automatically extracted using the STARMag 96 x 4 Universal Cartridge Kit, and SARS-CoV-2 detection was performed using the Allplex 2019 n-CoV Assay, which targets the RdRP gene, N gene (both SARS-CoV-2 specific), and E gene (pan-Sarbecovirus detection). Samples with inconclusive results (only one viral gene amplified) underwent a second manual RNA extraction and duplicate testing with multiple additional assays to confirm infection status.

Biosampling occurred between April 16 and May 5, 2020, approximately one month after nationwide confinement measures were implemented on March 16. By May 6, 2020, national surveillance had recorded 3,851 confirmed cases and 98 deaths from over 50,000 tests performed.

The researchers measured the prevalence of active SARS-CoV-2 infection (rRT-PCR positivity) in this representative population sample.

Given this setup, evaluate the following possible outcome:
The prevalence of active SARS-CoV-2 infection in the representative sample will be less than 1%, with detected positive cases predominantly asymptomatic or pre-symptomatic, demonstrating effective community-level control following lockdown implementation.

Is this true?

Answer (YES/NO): NO